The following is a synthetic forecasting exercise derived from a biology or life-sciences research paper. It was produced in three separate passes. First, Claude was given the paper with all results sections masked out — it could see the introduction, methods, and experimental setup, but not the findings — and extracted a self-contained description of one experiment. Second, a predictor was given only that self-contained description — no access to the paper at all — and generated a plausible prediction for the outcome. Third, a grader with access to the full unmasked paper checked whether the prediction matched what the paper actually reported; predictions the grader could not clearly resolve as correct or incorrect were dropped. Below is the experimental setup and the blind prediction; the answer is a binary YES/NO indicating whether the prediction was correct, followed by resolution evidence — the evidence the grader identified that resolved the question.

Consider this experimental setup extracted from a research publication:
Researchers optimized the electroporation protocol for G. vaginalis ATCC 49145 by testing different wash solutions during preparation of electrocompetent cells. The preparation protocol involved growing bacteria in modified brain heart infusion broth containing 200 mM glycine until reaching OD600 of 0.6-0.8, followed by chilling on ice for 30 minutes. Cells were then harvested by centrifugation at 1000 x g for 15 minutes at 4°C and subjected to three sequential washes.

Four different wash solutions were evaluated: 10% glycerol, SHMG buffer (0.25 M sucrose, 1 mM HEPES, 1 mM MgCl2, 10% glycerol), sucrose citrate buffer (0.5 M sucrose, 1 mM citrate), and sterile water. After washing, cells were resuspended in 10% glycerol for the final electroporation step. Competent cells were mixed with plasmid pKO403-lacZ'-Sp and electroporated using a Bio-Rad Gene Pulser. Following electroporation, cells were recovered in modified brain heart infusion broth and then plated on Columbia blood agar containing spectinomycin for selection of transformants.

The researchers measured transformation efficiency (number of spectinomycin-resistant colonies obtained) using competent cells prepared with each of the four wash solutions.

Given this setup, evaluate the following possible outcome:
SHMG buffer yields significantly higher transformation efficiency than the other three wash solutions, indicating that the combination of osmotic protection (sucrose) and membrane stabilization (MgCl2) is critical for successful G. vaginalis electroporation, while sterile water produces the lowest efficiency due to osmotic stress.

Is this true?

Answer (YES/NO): NO